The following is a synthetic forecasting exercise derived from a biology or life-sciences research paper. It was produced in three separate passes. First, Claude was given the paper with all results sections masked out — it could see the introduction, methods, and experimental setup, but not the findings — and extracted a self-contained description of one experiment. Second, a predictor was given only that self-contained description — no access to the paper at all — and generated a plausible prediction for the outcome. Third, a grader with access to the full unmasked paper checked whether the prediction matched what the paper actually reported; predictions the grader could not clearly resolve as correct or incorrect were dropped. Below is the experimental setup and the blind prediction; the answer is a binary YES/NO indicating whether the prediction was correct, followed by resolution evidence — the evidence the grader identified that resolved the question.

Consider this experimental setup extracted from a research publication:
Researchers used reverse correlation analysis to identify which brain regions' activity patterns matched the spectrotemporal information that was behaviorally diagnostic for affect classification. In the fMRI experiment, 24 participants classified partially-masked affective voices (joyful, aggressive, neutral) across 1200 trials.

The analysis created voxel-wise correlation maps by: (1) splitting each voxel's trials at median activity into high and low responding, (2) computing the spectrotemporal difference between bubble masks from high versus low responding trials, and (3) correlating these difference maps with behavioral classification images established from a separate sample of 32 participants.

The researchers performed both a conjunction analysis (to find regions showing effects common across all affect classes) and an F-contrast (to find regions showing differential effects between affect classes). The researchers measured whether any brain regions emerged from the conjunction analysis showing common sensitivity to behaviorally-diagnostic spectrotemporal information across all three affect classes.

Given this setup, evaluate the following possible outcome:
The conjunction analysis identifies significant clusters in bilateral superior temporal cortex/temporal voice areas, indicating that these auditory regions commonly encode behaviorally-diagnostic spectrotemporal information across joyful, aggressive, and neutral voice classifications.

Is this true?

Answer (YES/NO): NO